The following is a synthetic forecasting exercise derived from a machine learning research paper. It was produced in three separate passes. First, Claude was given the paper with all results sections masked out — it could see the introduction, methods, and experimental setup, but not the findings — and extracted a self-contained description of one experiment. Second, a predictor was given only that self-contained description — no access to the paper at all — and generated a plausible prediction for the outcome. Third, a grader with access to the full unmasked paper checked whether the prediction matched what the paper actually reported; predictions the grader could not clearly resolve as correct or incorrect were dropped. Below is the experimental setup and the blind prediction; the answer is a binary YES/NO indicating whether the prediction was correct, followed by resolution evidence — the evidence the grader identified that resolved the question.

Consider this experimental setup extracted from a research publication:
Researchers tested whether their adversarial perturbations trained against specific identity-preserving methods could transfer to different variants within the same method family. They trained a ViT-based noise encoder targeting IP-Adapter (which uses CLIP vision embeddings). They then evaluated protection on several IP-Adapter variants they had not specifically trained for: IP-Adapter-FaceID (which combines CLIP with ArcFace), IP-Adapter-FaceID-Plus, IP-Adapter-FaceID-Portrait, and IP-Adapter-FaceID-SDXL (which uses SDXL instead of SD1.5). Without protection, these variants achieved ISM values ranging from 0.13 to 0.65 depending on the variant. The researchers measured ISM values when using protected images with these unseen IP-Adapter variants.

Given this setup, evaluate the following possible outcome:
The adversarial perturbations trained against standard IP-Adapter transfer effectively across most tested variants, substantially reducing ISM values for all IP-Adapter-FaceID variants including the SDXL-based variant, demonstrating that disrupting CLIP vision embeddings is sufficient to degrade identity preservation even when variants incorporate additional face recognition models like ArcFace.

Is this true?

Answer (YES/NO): YES